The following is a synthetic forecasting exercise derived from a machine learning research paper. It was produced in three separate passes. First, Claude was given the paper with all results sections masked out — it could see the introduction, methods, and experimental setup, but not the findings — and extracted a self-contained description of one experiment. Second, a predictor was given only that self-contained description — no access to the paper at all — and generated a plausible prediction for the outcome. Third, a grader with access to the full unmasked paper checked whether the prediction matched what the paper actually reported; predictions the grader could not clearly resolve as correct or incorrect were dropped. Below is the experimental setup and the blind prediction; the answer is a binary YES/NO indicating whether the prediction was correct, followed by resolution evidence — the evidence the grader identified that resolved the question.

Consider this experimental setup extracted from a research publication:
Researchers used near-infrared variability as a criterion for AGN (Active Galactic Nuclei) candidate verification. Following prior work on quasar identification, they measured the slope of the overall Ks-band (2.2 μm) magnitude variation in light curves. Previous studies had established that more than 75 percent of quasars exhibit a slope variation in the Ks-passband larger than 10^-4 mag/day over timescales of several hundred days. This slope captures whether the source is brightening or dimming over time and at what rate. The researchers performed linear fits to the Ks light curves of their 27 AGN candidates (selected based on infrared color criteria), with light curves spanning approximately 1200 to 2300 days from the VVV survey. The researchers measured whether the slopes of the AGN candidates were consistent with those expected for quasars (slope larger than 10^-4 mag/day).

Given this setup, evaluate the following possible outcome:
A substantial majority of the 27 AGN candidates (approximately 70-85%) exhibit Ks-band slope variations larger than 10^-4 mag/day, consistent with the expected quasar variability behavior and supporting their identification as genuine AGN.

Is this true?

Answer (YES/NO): NO